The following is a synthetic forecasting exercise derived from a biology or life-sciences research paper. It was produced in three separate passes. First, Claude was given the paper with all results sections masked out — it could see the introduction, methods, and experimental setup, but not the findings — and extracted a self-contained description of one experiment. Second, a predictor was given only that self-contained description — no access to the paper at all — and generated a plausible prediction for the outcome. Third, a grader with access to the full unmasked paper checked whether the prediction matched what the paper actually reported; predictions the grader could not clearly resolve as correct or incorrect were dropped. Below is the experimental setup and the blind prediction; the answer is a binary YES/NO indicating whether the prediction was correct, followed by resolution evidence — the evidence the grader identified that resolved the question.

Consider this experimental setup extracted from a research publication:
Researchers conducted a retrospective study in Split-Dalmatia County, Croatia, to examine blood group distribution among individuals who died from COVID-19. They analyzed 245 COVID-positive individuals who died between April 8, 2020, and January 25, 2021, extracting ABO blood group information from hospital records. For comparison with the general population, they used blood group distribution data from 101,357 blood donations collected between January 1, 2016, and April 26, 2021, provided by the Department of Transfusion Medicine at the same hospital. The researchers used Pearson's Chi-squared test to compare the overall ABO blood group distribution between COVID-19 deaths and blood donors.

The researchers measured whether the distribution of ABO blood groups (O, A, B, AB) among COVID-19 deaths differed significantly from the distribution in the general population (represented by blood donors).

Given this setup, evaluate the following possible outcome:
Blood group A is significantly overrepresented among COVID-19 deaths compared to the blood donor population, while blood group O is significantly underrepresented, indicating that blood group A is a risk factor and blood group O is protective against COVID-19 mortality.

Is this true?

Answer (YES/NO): NO